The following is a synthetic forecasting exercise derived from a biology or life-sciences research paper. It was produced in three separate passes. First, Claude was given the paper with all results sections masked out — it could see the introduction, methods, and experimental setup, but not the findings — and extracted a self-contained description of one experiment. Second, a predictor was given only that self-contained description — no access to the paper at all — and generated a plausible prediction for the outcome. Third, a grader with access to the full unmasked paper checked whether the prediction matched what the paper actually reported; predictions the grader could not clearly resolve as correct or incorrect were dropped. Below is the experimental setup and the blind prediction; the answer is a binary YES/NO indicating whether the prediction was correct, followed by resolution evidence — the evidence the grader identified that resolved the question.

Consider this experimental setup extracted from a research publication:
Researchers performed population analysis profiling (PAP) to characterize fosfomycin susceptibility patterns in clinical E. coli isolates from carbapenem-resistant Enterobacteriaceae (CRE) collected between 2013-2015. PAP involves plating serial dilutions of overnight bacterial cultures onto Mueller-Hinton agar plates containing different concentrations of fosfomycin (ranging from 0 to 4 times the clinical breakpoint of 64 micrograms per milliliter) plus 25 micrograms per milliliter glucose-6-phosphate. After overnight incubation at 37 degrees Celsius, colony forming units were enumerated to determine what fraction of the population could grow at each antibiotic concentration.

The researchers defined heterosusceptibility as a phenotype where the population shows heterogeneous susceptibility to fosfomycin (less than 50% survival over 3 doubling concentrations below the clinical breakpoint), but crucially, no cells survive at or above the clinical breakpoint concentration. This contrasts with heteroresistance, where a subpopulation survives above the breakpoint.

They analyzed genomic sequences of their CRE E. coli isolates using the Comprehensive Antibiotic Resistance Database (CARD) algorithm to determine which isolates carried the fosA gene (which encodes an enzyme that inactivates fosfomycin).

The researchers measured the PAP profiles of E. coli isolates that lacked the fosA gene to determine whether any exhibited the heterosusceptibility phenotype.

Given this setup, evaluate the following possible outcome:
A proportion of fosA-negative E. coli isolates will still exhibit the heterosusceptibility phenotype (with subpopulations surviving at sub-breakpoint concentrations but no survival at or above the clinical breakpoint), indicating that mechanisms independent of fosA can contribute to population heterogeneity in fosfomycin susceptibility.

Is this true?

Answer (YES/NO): YES